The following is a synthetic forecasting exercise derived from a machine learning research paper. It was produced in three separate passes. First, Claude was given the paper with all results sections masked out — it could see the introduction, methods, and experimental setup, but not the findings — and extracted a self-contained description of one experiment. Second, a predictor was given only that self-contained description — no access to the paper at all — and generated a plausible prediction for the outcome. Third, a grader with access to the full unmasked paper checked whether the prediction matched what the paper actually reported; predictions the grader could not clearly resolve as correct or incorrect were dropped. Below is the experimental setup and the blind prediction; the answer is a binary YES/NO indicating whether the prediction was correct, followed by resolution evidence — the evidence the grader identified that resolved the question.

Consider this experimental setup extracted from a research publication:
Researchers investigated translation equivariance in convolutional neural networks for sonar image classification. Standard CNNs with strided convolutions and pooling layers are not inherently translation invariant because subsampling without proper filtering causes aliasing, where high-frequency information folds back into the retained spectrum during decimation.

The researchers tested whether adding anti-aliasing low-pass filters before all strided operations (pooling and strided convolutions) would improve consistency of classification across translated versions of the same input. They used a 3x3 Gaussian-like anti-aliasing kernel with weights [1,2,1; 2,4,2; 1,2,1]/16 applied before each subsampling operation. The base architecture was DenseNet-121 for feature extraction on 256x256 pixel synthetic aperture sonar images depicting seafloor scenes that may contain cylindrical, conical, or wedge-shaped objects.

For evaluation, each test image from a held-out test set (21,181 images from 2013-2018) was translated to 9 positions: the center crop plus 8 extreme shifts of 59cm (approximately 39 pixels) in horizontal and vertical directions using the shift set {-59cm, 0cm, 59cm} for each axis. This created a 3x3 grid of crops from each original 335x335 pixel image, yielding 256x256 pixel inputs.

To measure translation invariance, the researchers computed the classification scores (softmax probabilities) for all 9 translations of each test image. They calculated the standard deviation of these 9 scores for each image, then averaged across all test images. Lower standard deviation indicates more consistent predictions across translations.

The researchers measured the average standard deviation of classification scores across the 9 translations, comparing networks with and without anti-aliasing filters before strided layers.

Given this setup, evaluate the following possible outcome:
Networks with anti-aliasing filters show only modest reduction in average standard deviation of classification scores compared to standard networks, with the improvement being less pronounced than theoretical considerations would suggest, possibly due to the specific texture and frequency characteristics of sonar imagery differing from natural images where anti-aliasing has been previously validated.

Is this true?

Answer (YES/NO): NO